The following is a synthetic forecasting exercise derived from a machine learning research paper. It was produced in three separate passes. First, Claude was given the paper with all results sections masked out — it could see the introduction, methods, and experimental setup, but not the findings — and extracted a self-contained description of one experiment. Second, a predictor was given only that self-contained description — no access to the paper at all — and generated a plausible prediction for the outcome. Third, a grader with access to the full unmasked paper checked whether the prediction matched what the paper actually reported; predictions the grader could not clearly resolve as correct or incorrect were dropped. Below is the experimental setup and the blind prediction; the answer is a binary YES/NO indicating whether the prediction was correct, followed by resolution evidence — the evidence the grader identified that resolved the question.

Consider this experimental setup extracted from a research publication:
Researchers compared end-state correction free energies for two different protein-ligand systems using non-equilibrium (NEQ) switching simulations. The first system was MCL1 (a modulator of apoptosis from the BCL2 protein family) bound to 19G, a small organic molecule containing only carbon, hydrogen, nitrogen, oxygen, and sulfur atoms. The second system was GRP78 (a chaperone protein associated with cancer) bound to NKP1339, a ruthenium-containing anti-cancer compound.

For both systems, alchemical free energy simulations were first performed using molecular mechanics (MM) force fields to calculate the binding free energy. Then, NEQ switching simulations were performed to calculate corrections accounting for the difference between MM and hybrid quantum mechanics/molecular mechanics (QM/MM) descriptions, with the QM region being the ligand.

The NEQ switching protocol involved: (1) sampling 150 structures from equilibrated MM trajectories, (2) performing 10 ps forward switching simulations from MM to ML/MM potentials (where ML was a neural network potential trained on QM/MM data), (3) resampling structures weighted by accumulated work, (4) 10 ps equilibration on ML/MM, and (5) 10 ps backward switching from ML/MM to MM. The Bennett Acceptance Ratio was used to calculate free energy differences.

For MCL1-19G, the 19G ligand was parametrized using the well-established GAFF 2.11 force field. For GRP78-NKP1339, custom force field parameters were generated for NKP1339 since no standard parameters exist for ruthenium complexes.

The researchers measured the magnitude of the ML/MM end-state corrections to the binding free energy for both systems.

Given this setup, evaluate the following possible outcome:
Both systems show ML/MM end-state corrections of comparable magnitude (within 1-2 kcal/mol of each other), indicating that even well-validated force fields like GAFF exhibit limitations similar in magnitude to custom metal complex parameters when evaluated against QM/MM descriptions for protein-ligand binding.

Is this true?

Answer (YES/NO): NO